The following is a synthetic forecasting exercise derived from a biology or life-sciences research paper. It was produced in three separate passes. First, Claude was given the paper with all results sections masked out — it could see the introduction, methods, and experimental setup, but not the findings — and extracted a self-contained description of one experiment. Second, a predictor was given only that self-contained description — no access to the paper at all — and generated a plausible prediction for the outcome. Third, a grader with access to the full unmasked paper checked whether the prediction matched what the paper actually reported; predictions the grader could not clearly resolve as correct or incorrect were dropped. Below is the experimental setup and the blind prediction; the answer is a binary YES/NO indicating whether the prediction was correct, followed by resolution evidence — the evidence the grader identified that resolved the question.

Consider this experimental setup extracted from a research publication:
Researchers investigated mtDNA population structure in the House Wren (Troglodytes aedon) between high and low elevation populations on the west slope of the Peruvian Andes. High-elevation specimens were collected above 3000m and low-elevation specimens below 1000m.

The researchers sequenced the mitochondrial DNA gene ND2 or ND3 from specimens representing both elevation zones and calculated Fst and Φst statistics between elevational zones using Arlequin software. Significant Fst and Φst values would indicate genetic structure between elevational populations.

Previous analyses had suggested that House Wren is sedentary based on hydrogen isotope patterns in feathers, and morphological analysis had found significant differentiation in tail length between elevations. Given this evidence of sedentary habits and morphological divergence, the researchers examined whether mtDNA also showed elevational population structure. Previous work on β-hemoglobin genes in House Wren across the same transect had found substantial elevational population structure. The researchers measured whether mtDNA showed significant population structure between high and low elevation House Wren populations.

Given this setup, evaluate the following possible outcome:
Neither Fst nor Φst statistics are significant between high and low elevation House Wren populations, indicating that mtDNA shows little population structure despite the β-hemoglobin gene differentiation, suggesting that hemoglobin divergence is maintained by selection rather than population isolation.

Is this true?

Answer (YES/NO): YES